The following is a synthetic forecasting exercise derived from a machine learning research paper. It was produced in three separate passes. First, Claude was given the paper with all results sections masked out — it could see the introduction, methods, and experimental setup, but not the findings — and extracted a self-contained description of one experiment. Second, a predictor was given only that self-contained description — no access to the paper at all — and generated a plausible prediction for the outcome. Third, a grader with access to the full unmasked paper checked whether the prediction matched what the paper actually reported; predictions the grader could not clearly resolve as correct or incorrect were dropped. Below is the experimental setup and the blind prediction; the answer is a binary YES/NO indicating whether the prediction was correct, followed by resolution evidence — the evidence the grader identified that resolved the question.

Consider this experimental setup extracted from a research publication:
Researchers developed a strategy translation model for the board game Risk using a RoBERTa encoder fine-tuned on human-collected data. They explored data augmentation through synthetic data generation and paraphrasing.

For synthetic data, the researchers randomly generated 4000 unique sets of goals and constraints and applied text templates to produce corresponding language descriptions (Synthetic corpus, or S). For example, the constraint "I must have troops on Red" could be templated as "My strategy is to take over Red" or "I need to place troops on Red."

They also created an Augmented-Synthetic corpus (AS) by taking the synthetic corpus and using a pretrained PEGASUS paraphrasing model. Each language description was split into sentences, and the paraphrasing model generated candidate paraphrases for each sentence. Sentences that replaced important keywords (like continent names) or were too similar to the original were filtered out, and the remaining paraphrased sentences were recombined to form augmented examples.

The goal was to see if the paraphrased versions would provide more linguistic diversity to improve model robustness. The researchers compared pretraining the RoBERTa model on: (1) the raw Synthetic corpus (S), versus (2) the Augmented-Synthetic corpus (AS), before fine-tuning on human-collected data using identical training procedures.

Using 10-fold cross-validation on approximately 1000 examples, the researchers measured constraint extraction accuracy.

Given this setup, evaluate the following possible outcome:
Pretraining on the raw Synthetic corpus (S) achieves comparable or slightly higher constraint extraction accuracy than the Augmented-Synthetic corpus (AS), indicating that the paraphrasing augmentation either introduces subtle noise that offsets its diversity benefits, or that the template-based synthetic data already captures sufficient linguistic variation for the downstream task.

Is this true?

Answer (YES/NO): YES